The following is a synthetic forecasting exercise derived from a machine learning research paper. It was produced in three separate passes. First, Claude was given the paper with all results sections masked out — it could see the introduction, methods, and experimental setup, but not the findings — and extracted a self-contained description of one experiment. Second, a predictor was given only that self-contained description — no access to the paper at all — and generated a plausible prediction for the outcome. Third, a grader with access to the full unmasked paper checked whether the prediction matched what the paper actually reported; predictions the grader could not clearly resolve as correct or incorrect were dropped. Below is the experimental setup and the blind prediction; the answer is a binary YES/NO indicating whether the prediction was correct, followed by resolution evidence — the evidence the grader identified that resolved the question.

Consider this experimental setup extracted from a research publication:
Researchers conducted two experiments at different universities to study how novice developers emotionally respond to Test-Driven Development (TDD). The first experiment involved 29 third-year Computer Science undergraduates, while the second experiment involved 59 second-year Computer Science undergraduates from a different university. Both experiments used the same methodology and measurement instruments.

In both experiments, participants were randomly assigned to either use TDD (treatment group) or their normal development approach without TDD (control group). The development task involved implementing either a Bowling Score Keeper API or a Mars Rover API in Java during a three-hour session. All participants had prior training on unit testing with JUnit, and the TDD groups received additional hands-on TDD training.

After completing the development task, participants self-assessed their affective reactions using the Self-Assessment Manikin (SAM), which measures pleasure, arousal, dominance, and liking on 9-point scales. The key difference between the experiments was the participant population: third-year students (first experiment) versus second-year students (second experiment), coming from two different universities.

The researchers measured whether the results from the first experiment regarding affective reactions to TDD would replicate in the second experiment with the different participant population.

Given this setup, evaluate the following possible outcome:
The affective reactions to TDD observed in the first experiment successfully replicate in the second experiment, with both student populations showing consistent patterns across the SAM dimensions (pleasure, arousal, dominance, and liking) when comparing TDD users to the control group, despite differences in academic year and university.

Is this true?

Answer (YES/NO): NO